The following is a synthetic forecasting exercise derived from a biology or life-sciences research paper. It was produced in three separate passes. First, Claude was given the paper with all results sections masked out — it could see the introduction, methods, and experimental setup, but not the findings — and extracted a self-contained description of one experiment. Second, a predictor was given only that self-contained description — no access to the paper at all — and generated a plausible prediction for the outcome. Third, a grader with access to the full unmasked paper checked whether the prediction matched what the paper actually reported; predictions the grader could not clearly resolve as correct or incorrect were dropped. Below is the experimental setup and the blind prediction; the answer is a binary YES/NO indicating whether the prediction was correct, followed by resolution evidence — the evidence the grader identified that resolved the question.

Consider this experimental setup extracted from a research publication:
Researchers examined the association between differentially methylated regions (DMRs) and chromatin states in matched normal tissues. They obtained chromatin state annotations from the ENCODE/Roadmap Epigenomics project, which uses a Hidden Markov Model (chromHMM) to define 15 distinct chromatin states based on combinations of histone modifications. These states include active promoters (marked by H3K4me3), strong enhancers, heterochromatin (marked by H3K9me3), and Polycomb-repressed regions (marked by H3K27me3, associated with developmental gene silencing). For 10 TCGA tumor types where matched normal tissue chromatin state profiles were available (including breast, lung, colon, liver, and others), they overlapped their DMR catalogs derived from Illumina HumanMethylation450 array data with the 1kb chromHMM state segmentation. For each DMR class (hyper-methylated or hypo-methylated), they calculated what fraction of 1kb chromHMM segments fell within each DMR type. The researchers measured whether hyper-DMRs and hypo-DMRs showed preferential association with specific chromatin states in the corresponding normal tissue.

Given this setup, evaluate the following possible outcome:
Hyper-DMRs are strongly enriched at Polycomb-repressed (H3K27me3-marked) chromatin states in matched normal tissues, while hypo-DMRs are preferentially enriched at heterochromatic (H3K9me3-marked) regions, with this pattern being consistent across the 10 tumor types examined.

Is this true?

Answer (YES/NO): NO